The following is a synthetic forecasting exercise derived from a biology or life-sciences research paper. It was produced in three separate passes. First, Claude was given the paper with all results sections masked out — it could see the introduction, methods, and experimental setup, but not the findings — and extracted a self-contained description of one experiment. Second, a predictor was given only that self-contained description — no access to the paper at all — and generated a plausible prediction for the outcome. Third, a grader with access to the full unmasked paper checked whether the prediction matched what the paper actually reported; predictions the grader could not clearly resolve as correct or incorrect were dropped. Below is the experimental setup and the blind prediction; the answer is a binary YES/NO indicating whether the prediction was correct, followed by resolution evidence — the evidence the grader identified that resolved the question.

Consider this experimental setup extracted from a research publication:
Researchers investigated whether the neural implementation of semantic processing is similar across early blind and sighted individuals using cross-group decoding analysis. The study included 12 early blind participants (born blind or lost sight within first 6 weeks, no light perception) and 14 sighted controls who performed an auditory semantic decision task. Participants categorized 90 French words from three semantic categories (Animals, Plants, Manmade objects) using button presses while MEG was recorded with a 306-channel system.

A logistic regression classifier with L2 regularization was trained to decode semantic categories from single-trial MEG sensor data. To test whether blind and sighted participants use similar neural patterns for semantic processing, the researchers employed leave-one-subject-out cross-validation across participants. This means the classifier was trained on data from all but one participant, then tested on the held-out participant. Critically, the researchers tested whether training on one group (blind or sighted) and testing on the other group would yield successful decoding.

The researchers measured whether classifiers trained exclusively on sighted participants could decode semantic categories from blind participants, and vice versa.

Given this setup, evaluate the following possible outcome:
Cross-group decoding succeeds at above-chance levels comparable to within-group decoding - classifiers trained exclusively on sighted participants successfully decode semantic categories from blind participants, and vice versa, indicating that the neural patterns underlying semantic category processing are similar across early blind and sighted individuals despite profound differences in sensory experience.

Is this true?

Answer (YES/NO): NO